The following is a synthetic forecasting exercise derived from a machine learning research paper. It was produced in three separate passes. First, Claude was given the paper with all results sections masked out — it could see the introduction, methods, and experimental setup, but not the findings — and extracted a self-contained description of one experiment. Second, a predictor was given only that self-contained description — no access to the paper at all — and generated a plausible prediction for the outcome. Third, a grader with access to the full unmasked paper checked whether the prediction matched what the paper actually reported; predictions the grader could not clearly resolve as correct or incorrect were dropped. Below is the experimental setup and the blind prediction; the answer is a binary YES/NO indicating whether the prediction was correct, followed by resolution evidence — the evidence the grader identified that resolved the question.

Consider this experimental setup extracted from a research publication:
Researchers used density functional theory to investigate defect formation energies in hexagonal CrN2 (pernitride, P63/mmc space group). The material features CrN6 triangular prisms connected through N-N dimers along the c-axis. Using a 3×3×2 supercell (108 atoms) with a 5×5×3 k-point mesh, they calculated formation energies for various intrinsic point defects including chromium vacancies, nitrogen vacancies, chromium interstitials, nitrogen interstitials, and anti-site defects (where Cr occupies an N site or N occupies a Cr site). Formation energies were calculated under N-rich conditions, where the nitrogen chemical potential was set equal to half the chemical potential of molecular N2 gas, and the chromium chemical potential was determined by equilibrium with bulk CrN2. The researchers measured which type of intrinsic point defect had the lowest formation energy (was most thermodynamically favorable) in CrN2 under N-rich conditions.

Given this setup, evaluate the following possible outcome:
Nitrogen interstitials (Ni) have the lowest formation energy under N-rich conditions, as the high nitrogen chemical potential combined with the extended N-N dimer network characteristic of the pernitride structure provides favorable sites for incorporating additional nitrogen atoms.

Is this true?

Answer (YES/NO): NO